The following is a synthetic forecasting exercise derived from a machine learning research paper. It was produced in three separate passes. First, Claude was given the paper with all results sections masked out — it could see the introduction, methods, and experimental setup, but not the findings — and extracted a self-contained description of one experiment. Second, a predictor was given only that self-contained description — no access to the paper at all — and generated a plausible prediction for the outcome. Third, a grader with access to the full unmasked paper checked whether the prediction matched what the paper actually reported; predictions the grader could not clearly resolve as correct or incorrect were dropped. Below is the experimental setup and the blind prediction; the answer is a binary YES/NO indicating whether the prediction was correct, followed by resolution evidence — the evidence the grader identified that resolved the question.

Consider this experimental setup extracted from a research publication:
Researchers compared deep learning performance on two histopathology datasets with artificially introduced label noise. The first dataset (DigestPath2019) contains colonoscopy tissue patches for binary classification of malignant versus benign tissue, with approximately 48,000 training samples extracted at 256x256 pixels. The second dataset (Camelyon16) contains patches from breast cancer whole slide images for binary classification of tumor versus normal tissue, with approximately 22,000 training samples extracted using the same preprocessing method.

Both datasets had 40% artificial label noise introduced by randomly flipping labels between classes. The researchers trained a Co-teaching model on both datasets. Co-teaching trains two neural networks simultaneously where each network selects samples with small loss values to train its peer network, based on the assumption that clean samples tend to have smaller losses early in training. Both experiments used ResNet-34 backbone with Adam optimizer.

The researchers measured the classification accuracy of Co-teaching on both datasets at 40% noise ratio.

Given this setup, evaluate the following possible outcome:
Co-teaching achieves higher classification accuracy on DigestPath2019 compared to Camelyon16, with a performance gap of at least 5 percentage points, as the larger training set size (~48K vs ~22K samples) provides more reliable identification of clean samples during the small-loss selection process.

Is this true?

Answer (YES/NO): NO